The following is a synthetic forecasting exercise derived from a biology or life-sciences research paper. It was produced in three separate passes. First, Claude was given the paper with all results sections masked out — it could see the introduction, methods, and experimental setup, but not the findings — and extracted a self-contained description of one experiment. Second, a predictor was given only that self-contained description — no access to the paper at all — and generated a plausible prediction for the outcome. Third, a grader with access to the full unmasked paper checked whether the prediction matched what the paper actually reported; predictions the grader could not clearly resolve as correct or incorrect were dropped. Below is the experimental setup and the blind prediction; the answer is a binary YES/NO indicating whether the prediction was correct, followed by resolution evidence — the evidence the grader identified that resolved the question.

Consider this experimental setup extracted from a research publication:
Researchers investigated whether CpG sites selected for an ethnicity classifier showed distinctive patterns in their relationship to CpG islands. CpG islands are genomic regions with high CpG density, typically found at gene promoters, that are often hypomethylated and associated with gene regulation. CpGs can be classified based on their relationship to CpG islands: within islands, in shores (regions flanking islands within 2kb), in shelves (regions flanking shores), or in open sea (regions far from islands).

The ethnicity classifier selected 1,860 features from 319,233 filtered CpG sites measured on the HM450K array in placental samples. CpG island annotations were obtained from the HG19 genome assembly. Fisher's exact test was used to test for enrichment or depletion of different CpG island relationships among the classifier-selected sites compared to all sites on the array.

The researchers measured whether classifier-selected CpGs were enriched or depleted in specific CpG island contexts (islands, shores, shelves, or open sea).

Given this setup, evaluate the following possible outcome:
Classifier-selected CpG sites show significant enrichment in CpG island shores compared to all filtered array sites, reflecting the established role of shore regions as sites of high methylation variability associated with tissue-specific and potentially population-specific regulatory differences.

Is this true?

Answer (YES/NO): NO